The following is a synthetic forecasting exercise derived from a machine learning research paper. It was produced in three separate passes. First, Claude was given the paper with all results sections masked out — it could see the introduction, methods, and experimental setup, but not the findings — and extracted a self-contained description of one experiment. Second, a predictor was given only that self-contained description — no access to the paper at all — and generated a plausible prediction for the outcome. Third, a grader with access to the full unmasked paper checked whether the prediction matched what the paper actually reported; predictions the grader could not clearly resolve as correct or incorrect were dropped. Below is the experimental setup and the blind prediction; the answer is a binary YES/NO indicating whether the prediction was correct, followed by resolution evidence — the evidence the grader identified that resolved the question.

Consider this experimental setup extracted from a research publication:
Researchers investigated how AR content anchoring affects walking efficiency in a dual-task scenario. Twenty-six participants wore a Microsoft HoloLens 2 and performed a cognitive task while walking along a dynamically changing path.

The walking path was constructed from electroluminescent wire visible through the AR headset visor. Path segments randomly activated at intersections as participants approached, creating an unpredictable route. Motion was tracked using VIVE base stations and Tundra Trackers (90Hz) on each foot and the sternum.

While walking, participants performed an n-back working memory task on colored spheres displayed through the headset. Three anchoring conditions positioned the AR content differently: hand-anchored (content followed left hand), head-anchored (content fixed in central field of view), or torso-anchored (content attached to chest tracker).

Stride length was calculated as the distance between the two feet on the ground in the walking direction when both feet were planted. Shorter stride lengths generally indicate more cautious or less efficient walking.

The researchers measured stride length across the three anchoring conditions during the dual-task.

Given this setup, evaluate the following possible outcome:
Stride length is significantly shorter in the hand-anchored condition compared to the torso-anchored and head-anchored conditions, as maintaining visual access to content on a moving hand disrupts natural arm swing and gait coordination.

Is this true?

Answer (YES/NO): YES